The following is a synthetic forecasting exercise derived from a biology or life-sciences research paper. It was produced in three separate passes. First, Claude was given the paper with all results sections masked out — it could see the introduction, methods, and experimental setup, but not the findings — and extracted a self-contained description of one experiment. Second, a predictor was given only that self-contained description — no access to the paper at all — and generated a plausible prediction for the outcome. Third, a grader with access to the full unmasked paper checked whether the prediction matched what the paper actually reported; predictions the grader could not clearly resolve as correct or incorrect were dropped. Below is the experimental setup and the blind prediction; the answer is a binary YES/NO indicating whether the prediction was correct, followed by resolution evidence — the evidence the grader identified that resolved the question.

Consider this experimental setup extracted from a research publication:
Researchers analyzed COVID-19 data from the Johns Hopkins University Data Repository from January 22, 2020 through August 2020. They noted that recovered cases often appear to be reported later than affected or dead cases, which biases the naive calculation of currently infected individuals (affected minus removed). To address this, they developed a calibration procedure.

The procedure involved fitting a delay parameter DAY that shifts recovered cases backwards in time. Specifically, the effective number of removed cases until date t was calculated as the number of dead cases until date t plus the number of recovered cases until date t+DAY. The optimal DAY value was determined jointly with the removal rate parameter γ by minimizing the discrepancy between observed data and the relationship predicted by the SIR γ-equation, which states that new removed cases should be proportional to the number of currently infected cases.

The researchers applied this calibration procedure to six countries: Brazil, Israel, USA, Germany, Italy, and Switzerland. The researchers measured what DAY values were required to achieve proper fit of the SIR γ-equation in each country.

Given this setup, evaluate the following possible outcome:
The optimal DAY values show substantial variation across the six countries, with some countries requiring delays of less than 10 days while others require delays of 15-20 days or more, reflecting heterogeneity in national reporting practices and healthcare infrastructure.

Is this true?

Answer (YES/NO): NO